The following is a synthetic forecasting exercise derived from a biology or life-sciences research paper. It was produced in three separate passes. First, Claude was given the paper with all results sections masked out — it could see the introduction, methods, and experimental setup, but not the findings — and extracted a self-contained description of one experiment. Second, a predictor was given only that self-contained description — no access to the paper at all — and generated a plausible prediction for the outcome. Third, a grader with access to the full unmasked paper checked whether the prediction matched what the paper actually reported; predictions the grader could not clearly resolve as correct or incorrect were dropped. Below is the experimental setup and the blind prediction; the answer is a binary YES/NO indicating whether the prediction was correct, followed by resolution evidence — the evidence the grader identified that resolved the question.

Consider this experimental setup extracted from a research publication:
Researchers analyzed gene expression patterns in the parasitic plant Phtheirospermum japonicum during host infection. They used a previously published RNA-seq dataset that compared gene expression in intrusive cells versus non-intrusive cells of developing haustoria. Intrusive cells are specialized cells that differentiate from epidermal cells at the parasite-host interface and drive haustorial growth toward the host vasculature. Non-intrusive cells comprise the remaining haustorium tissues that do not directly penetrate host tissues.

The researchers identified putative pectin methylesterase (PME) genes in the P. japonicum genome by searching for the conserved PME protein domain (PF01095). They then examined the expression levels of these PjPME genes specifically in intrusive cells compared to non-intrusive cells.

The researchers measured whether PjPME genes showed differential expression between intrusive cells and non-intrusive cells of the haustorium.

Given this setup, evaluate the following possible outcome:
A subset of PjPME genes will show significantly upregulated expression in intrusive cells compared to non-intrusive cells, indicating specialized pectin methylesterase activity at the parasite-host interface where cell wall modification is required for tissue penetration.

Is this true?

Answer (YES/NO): YES